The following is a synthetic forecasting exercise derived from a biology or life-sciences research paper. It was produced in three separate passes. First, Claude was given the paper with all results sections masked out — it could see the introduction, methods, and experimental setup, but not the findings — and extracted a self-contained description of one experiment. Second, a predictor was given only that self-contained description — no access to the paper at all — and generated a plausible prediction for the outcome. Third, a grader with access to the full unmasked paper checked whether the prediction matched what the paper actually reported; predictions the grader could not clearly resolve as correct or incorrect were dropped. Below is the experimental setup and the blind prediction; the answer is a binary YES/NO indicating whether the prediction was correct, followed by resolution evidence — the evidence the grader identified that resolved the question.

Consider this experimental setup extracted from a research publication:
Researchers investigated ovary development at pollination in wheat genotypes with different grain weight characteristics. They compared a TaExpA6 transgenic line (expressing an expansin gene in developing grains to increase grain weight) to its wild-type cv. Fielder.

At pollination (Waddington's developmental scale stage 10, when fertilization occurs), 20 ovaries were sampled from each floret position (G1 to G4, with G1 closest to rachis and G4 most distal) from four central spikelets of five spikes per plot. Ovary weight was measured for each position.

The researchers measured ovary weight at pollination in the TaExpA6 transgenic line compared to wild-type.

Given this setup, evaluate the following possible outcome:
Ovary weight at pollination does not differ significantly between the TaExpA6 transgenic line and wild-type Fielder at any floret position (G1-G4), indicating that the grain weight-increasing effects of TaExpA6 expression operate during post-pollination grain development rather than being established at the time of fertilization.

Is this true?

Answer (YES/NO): YES